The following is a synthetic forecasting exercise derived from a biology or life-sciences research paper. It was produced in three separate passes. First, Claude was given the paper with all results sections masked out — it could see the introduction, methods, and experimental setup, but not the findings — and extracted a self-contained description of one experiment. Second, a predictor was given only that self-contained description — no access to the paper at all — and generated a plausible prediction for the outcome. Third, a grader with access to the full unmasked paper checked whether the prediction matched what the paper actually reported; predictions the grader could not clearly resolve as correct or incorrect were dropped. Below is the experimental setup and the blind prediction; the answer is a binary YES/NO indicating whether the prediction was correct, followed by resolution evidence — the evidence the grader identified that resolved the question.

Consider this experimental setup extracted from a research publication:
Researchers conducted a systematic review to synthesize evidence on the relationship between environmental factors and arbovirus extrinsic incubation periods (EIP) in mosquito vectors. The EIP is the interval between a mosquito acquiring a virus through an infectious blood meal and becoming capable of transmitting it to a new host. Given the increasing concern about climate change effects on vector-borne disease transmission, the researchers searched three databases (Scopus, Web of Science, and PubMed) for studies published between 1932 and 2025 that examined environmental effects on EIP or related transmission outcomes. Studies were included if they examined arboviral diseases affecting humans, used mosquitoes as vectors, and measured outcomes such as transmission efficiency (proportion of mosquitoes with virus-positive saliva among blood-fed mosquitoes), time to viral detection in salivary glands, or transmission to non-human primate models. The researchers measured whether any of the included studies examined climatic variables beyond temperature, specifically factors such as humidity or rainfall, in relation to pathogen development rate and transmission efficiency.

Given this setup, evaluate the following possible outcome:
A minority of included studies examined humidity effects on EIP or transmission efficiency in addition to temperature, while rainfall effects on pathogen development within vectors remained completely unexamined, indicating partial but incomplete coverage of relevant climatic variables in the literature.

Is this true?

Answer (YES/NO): YES